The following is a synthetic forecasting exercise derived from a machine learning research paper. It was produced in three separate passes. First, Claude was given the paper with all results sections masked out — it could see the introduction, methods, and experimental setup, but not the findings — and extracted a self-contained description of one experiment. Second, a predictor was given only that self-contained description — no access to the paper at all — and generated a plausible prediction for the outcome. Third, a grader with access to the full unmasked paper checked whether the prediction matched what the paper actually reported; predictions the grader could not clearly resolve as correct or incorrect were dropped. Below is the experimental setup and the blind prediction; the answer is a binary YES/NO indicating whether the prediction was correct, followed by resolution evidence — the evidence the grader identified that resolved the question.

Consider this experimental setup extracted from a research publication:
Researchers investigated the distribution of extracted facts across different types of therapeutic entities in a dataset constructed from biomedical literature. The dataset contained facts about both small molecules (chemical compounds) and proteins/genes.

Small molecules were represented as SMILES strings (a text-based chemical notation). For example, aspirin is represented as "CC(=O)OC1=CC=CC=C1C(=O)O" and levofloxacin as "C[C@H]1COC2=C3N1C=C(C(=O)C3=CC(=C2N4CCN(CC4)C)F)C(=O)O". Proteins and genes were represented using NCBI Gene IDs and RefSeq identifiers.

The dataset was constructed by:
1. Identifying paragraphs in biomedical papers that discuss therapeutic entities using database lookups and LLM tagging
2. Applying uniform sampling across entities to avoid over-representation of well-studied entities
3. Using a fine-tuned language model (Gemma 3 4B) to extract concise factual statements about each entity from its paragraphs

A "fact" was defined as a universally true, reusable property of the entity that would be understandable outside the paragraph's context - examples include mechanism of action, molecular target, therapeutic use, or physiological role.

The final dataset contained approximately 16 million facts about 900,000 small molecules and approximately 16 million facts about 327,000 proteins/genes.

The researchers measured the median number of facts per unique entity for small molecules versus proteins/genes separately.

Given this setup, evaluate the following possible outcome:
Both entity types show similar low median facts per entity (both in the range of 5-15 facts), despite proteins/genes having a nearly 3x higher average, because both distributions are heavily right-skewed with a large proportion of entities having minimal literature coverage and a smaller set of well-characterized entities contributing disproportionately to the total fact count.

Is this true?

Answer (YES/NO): NO